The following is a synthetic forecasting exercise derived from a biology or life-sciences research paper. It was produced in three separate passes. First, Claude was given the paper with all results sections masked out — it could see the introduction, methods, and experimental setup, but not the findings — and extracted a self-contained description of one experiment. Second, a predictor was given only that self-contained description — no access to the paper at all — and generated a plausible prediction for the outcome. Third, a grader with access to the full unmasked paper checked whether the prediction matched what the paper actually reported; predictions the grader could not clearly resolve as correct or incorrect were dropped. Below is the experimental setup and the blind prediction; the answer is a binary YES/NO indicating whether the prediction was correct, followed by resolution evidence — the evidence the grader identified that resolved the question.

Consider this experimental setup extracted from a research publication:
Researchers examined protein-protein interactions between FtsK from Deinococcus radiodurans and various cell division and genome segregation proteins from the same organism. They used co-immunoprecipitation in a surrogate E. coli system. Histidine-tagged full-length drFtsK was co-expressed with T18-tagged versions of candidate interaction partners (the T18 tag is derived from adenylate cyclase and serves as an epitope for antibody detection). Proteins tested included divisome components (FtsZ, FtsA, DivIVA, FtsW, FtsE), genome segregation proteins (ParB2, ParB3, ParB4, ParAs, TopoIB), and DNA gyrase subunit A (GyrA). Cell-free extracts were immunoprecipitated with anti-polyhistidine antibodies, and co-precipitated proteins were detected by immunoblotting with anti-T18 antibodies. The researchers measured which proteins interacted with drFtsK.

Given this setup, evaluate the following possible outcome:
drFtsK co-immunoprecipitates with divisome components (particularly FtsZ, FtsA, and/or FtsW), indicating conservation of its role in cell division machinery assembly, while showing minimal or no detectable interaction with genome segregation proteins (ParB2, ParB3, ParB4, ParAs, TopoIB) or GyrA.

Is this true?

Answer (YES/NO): NO